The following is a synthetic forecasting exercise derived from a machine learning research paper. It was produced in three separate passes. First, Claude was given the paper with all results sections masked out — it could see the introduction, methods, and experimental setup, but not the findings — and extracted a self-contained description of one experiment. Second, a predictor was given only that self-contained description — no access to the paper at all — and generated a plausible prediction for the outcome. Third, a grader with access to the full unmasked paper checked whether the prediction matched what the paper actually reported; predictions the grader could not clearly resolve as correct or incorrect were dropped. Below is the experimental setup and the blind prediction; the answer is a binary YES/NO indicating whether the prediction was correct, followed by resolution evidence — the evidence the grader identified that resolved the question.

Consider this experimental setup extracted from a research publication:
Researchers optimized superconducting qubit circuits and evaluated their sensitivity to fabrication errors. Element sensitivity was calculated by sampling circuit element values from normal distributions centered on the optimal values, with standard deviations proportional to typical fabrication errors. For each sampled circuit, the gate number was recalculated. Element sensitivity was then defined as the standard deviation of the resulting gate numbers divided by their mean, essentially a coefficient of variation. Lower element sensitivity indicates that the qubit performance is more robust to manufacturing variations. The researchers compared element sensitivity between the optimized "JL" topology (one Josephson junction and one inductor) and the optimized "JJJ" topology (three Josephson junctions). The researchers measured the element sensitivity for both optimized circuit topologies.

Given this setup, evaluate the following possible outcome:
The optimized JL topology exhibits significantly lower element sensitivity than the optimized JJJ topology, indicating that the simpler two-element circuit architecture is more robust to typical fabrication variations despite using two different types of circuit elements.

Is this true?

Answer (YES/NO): NO